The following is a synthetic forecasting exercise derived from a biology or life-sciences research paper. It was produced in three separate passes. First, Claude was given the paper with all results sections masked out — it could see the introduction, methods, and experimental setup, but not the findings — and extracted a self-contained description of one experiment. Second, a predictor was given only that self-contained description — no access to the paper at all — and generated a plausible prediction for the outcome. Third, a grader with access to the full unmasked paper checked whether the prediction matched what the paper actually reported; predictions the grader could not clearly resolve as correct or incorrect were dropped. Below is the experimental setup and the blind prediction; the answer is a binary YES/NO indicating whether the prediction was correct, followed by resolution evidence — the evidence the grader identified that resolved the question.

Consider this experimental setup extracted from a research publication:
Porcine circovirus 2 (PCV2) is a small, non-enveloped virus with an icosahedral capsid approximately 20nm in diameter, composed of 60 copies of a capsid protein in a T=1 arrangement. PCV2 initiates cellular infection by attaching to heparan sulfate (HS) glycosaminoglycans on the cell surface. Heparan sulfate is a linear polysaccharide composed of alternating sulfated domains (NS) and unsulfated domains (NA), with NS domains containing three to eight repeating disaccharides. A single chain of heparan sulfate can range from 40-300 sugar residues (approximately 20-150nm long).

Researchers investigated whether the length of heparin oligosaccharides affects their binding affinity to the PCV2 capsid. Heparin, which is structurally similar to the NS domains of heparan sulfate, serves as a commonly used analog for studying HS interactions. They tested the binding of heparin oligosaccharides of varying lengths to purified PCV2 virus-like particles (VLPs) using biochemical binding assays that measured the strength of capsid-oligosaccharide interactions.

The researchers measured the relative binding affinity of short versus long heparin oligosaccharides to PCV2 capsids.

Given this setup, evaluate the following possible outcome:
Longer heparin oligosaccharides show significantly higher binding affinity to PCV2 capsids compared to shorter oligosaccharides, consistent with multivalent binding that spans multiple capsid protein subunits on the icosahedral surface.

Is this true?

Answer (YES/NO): YES